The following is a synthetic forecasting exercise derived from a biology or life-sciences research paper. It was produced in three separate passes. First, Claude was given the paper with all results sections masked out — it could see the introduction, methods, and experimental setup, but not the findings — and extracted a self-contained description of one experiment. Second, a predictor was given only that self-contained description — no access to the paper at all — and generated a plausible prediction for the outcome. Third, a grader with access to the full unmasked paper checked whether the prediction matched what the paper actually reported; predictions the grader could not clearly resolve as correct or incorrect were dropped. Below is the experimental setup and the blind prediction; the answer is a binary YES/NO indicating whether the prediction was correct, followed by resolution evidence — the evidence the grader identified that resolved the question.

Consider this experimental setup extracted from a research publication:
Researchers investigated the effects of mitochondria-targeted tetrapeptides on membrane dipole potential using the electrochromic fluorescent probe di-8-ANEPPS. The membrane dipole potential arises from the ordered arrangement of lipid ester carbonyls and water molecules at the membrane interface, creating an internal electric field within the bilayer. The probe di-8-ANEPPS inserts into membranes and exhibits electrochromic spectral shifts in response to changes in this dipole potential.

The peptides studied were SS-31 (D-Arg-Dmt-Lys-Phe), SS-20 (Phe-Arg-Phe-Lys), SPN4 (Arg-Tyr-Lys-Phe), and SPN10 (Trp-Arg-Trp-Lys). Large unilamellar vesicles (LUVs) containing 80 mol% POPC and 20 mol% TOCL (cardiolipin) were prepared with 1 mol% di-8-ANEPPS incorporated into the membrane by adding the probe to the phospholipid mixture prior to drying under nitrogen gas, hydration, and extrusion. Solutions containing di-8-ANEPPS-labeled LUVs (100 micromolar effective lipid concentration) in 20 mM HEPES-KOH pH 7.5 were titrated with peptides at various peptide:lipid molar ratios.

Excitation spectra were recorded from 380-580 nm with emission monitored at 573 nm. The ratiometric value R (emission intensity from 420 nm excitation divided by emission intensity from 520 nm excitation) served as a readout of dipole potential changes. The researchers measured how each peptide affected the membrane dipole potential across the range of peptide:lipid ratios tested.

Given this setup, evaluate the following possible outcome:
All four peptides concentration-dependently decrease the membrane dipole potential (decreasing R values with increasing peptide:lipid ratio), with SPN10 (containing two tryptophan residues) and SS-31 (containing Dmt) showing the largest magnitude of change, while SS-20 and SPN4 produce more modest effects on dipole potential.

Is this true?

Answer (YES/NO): NO